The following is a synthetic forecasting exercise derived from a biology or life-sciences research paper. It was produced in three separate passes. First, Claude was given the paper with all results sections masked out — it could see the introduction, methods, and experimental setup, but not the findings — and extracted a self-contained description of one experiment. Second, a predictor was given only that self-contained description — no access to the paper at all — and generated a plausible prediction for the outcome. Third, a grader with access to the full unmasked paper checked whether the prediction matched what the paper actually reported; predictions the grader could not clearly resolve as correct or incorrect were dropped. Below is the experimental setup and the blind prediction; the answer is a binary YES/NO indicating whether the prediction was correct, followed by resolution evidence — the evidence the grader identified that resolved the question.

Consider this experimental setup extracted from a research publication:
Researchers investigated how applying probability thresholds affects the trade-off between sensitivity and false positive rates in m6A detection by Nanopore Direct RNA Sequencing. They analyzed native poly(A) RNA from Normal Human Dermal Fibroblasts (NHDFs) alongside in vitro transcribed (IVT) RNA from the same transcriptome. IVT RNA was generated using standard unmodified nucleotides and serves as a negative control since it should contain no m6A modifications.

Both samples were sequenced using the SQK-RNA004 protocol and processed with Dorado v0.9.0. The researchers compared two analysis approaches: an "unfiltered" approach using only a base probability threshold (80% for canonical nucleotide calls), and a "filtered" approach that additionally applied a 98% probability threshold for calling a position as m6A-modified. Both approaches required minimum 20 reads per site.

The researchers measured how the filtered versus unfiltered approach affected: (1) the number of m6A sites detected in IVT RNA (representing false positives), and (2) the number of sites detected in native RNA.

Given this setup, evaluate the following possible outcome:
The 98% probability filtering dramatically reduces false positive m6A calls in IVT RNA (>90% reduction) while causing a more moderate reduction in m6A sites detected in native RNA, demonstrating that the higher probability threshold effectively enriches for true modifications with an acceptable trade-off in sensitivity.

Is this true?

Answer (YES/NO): YES